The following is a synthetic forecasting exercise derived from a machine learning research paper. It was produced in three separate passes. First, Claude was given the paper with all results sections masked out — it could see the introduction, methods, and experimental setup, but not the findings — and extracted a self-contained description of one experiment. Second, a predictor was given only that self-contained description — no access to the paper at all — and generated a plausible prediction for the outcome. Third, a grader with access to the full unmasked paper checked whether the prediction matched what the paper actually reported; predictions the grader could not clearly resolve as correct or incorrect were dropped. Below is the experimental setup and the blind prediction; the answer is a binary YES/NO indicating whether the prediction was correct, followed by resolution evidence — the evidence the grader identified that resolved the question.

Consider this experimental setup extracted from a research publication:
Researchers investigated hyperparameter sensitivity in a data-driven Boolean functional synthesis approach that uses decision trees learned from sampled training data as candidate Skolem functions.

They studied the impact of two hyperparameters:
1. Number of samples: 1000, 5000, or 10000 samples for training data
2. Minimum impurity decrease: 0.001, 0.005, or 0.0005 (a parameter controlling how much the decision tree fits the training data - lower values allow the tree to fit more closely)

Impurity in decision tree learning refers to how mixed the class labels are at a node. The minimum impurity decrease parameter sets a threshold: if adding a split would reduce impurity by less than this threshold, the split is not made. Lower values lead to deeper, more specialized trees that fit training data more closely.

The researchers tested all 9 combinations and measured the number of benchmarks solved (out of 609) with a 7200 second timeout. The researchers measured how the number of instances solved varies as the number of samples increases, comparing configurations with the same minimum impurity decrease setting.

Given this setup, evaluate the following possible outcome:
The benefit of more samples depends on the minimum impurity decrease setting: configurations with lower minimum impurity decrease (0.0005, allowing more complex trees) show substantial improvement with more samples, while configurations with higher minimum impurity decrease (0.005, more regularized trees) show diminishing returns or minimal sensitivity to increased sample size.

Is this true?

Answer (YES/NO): NO